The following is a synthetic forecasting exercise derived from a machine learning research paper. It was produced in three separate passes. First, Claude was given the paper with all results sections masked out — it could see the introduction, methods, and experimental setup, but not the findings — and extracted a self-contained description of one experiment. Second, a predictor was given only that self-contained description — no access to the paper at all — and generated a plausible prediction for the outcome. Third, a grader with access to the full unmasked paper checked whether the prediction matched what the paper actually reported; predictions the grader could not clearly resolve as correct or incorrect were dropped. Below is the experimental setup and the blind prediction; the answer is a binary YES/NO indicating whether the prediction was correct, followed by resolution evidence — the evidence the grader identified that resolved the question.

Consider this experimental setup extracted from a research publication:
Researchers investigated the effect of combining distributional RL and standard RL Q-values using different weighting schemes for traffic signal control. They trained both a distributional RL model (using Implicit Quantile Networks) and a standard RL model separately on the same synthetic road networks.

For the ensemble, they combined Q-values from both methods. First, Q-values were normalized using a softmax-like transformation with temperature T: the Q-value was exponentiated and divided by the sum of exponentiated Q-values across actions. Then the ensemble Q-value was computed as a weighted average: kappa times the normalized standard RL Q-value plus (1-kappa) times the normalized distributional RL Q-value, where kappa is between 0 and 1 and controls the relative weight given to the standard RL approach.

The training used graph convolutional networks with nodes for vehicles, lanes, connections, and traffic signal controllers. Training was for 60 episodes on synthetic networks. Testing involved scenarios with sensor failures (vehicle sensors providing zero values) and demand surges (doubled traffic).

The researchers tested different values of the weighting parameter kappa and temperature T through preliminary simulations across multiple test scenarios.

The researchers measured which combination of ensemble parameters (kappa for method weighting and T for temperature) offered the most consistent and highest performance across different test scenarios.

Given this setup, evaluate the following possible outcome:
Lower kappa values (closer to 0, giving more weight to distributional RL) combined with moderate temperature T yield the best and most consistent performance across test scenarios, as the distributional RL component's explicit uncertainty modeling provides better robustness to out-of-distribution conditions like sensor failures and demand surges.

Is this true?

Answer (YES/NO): NO